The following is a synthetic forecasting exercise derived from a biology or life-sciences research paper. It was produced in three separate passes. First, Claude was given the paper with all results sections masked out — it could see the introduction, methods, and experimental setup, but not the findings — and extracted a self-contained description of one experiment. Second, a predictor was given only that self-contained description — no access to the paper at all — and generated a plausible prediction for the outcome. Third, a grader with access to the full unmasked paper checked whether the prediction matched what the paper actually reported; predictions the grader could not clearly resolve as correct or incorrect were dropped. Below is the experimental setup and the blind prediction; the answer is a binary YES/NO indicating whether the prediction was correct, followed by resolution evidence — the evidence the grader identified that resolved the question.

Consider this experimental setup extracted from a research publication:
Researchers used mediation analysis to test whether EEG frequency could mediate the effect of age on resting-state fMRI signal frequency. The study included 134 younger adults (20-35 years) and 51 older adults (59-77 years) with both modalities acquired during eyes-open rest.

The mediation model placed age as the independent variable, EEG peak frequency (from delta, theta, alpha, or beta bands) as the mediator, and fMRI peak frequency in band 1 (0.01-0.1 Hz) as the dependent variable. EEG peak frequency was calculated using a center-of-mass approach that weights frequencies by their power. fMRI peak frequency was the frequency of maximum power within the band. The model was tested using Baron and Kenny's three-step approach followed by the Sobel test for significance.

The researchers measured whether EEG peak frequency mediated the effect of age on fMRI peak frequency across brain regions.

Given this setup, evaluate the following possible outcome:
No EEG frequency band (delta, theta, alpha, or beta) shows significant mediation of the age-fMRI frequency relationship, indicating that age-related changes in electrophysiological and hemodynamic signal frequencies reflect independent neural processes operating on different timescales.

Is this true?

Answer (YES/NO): YES